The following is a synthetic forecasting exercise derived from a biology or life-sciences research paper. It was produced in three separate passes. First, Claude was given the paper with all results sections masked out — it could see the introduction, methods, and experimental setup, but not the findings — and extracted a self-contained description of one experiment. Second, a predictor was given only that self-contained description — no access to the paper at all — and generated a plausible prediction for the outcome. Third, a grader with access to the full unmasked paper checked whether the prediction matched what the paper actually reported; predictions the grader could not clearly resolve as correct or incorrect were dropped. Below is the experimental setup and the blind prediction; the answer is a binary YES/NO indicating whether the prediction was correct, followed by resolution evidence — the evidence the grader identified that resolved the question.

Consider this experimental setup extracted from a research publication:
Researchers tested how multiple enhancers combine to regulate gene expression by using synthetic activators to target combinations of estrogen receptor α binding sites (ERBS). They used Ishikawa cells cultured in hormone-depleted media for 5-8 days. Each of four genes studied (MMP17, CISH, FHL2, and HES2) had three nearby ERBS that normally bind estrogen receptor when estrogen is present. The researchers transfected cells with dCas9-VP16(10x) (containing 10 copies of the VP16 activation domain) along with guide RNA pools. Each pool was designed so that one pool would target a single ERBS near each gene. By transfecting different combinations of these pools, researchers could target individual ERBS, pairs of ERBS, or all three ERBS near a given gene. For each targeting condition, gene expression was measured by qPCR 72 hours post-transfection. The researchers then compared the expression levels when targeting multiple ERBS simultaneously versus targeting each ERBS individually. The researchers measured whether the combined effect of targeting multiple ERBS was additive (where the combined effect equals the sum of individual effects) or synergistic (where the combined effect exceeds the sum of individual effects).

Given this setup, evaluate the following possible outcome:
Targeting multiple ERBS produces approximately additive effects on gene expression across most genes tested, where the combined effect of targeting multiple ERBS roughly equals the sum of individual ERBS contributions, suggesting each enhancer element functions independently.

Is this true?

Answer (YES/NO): YES